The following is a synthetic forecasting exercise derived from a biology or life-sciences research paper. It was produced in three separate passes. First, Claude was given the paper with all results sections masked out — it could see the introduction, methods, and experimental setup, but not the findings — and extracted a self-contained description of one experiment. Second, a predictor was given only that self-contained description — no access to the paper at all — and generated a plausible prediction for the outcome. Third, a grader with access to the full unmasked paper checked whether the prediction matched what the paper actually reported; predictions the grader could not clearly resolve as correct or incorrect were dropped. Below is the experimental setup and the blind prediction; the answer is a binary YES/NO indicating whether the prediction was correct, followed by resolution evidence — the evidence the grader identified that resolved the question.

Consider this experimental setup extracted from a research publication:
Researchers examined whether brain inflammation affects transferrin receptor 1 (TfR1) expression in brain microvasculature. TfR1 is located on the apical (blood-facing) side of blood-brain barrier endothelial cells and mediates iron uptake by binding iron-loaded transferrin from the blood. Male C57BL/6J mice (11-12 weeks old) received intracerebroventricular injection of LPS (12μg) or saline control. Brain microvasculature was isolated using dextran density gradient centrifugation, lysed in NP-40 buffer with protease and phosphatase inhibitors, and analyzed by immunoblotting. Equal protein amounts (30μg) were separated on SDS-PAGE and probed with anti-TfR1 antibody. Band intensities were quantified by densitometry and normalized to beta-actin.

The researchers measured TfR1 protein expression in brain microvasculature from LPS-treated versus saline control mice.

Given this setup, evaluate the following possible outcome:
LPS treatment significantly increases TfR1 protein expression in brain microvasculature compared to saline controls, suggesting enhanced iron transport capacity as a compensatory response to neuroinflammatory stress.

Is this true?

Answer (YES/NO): YES